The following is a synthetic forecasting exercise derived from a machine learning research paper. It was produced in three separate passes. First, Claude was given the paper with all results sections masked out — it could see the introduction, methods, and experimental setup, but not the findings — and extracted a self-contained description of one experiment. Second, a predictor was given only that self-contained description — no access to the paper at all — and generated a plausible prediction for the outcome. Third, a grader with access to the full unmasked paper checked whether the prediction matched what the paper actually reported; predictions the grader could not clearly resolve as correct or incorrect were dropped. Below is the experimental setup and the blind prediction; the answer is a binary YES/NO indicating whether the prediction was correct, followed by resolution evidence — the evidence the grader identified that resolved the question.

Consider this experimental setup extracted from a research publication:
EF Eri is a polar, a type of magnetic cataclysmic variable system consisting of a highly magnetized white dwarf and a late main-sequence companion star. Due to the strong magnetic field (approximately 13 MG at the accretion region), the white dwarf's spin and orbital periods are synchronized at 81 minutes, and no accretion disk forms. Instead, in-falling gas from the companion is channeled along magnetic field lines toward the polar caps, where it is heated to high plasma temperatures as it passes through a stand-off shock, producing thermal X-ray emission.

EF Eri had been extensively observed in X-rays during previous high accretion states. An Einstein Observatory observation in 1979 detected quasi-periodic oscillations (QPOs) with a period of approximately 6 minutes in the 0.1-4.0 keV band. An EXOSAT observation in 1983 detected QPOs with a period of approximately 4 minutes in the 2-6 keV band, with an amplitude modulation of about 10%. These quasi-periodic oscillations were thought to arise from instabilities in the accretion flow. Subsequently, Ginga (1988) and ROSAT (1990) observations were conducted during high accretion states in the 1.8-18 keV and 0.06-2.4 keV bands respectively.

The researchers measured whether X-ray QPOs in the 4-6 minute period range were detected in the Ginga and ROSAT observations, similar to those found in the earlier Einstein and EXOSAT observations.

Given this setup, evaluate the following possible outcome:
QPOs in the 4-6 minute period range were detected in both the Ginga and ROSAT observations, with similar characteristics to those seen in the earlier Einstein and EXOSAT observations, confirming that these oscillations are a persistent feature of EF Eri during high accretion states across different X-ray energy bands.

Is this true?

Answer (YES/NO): NO